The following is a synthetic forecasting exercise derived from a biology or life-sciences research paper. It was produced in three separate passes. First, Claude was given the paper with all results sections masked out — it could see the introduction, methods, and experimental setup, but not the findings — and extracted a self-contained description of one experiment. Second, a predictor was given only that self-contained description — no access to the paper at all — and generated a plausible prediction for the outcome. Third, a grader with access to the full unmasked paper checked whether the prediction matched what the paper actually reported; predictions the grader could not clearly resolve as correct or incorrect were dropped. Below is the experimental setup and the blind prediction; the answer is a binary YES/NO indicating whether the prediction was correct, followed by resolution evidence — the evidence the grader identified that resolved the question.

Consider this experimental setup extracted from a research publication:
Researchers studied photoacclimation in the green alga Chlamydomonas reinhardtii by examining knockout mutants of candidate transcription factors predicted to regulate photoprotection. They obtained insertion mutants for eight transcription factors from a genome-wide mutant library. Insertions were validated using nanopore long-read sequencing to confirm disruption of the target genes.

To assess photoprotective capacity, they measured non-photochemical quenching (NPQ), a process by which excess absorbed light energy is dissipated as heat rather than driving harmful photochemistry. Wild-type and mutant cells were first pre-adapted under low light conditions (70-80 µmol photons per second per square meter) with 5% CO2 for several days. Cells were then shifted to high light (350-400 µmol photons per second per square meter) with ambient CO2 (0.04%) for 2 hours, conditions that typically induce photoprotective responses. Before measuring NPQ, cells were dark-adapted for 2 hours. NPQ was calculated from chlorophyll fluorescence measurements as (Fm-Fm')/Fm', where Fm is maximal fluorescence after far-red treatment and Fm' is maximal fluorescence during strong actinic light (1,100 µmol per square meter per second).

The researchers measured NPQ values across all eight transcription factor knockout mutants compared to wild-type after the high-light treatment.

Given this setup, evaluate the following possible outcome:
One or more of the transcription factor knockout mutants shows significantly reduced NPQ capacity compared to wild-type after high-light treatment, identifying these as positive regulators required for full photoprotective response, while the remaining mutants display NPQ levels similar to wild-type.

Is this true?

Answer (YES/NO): NO